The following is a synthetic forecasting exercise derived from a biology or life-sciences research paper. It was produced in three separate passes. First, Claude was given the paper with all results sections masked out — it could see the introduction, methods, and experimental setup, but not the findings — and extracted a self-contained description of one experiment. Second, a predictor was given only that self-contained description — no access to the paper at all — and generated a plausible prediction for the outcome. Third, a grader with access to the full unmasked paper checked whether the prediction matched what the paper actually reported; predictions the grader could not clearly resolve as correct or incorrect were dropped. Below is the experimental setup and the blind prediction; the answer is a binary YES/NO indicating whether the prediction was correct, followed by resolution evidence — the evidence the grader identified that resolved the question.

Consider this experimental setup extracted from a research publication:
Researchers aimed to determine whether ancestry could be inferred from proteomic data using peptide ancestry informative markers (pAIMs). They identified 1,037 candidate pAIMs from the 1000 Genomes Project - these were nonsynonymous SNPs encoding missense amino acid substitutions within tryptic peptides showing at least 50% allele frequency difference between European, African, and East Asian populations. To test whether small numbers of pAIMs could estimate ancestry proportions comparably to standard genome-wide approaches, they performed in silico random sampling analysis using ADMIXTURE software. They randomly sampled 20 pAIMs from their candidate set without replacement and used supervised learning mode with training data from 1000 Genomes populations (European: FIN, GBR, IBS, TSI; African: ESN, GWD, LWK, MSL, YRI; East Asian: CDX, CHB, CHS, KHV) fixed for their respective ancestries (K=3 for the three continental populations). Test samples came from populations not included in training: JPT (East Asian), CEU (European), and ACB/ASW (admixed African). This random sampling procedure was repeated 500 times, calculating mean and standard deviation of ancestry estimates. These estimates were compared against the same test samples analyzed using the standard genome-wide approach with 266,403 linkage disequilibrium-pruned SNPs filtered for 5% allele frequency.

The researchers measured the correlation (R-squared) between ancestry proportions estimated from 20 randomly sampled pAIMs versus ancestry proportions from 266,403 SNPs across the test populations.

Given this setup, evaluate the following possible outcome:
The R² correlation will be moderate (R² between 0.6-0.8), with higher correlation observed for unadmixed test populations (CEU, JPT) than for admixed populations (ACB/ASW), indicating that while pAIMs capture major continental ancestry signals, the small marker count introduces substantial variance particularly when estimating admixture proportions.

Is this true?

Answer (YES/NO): NO